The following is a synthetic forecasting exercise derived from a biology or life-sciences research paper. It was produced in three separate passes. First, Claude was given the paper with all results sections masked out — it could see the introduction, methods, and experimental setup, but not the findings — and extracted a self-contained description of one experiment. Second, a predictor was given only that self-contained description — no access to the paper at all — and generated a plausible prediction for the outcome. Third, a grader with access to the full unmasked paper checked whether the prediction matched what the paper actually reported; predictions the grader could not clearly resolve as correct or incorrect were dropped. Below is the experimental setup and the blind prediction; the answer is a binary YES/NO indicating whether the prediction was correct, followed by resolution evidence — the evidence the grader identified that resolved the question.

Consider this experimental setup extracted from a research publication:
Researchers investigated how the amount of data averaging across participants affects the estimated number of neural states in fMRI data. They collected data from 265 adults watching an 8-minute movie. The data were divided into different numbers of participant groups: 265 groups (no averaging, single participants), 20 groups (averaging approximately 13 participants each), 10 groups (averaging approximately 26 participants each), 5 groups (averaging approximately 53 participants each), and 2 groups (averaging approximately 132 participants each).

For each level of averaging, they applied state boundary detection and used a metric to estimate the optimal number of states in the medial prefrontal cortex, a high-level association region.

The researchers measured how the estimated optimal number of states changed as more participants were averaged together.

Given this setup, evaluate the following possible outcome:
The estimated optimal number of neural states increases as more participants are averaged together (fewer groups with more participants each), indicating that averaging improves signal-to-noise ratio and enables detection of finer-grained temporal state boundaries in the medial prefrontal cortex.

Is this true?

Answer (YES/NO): NO